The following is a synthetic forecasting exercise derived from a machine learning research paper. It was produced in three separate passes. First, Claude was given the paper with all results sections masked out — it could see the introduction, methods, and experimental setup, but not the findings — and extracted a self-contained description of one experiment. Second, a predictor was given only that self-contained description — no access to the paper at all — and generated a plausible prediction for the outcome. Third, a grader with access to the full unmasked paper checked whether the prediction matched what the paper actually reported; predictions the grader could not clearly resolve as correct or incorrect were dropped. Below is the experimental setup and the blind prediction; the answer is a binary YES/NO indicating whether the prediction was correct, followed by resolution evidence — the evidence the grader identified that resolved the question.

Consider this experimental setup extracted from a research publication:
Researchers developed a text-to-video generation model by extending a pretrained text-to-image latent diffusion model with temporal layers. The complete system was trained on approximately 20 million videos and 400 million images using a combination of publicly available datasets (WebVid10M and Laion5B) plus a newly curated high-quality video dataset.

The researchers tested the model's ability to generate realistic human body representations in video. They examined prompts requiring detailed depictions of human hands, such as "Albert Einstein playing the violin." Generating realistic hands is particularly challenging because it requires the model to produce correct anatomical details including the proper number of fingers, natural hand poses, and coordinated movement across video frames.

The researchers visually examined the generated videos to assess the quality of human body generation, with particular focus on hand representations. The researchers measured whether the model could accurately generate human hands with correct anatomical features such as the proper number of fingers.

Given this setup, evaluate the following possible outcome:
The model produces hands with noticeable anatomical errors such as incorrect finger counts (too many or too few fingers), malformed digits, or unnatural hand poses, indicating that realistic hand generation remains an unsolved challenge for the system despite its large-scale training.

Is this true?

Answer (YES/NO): YES